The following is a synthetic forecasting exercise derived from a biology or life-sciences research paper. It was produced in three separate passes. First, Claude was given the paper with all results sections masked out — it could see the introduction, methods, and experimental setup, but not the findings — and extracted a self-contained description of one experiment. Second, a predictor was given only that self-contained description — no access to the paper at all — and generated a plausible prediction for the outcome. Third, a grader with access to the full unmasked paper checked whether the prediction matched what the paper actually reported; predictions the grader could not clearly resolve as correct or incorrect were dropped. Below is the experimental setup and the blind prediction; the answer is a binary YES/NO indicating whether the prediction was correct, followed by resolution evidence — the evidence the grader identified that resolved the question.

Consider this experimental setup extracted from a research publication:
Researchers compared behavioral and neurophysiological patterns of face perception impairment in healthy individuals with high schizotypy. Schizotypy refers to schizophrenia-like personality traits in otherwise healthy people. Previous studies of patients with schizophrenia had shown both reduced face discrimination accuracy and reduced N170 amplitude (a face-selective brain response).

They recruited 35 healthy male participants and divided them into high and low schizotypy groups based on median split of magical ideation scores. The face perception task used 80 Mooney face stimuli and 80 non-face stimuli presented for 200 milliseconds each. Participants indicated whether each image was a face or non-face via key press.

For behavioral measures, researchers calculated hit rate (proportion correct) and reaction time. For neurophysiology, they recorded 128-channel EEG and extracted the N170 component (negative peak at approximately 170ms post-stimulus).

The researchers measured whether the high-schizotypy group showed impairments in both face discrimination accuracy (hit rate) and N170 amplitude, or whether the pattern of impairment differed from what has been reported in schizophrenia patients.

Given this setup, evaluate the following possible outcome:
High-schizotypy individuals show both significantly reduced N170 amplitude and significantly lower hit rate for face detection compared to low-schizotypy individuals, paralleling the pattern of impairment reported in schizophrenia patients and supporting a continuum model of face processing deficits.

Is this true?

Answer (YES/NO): NO